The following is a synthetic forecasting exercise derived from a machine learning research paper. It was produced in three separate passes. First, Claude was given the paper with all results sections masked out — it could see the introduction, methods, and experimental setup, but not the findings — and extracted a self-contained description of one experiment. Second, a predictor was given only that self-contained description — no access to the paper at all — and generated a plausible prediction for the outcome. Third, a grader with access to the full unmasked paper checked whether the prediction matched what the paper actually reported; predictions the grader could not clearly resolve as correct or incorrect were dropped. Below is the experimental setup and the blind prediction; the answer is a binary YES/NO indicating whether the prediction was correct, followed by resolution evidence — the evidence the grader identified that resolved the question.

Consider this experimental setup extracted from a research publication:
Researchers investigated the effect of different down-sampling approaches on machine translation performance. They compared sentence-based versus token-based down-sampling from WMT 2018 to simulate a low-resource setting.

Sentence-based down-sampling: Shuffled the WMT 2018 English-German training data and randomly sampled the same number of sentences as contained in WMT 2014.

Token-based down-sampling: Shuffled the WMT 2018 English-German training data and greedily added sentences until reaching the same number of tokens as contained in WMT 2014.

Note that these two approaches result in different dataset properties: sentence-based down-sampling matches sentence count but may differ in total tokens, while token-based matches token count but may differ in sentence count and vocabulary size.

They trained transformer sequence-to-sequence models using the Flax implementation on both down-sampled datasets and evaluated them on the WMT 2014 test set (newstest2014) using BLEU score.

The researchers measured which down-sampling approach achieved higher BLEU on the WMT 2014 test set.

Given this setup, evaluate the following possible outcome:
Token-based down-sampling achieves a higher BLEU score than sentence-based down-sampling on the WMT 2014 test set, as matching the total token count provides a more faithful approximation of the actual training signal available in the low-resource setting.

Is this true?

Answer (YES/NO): YES